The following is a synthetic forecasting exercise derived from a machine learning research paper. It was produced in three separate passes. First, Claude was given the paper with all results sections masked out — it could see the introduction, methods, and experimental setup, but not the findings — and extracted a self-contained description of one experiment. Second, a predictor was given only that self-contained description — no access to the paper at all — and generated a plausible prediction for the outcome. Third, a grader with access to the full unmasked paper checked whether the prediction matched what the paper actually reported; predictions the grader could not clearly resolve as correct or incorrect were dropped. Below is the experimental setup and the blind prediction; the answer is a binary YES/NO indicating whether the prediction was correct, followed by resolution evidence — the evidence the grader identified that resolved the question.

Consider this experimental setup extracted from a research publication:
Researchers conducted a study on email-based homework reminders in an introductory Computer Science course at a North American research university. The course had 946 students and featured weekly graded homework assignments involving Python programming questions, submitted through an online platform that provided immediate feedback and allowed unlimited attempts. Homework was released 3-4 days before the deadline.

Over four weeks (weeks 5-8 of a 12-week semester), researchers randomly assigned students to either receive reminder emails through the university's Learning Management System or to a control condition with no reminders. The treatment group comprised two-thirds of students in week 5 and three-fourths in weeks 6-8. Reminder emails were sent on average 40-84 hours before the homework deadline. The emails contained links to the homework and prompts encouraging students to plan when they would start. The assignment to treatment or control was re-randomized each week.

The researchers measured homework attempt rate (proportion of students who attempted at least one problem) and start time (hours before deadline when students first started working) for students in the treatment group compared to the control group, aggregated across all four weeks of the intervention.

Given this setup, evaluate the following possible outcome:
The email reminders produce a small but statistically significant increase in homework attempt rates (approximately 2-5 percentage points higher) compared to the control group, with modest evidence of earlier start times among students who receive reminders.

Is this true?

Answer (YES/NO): NO